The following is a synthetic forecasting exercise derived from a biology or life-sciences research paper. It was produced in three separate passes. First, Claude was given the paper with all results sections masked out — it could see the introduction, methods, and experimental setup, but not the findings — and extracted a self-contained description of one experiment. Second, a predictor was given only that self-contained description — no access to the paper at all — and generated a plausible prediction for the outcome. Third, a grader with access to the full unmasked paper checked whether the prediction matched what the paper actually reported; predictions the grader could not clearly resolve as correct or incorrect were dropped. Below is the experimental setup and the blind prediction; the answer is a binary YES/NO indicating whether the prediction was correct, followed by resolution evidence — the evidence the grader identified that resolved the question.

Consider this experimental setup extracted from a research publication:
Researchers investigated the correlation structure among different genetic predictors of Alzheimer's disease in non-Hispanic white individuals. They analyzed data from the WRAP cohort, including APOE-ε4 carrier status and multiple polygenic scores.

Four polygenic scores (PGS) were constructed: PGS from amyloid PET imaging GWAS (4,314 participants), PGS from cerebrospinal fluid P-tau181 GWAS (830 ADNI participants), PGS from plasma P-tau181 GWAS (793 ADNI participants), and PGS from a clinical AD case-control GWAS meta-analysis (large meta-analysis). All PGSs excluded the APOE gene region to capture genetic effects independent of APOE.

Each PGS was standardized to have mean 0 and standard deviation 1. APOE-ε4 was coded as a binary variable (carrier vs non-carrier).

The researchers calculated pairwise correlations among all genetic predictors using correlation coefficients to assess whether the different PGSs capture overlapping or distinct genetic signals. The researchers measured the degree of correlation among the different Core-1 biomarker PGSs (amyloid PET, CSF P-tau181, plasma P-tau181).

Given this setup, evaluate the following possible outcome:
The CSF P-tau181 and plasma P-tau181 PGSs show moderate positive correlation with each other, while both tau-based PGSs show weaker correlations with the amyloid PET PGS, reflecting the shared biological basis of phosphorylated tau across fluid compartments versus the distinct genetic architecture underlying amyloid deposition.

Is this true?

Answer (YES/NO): NO